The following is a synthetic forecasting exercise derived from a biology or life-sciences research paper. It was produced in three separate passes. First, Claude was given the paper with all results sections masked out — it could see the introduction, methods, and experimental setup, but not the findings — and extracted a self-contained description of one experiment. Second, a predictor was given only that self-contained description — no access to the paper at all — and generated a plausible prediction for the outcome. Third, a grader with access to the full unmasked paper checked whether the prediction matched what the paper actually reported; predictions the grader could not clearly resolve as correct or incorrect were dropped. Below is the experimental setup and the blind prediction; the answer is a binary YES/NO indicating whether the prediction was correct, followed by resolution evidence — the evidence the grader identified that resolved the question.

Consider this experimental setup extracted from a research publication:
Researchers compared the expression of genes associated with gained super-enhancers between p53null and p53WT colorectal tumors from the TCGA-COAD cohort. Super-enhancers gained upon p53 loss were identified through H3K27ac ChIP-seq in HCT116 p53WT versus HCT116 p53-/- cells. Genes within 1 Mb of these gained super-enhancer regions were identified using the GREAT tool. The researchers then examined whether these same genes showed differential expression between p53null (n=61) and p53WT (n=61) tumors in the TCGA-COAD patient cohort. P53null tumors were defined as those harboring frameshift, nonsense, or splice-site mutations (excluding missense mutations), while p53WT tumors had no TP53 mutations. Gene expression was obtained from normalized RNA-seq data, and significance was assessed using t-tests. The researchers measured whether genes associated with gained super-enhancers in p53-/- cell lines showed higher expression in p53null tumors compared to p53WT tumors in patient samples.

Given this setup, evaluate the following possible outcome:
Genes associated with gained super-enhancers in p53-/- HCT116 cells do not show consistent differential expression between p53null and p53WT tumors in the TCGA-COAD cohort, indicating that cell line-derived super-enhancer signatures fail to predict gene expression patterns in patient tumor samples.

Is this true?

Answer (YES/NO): NO